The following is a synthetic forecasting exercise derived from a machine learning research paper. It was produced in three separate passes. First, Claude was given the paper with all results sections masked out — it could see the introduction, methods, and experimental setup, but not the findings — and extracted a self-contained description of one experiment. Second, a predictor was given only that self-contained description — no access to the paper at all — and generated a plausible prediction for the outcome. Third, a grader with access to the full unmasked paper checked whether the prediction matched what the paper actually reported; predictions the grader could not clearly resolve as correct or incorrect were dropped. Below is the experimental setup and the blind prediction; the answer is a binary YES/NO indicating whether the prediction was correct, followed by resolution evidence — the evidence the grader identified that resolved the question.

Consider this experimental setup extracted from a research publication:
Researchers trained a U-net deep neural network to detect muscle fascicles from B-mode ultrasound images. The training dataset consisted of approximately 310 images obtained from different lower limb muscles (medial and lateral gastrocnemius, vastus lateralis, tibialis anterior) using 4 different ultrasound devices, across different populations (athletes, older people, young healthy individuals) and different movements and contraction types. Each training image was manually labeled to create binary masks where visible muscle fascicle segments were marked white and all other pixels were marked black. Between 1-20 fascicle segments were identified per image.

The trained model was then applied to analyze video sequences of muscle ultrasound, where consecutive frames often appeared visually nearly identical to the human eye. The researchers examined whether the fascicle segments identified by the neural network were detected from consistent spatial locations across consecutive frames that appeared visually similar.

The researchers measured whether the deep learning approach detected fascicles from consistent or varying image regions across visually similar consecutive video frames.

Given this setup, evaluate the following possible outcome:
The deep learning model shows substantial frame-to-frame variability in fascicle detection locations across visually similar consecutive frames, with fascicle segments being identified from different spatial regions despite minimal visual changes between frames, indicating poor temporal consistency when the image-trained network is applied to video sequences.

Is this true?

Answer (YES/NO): YES